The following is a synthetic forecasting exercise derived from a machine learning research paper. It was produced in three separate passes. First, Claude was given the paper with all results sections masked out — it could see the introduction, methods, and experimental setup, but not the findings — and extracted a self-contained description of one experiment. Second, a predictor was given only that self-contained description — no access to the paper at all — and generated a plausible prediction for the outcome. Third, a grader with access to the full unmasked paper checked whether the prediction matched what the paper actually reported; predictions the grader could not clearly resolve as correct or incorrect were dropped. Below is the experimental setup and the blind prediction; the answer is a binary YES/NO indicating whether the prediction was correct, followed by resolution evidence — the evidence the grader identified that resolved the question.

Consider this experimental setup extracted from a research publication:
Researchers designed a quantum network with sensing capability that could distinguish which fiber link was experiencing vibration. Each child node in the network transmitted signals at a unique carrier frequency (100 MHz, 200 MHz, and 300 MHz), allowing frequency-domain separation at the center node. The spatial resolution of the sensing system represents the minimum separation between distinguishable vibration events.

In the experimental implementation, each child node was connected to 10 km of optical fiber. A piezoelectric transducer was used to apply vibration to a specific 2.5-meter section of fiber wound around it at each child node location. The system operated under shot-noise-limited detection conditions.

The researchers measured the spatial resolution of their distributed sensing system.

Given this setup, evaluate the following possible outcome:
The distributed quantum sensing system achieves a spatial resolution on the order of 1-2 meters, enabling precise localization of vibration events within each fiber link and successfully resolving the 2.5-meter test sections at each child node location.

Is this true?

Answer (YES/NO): NO